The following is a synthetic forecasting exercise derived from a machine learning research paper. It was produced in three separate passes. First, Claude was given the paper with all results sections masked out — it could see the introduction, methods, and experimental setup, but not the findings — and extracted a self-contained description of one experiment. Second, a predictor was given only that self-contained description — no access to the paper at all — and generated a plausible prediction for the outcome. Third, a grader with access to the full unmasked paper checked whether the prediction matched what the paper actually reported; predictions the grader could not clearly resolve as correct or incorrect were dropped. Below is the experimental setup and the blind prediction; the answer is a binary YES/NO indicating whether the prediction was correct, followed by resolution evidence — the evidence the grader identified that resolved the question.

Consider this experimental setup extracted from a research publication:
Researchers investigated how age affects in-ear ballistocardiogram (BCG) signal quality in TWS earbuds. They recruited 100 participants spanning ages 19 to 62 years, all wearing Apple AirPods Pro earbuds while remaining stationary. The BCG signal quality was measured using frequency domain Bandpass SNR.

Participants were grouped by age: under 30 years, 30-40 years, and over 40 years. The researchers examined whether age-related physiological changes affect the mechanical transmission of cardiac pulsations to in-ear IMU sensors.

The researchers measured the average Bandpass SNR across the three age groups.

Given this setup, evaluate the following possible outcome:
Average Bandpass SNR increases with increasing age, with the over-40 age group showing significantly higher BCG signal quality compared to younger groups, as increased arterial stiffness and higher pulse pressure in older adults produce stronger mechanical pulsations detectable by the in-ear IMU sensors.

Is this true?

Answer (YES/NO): NO